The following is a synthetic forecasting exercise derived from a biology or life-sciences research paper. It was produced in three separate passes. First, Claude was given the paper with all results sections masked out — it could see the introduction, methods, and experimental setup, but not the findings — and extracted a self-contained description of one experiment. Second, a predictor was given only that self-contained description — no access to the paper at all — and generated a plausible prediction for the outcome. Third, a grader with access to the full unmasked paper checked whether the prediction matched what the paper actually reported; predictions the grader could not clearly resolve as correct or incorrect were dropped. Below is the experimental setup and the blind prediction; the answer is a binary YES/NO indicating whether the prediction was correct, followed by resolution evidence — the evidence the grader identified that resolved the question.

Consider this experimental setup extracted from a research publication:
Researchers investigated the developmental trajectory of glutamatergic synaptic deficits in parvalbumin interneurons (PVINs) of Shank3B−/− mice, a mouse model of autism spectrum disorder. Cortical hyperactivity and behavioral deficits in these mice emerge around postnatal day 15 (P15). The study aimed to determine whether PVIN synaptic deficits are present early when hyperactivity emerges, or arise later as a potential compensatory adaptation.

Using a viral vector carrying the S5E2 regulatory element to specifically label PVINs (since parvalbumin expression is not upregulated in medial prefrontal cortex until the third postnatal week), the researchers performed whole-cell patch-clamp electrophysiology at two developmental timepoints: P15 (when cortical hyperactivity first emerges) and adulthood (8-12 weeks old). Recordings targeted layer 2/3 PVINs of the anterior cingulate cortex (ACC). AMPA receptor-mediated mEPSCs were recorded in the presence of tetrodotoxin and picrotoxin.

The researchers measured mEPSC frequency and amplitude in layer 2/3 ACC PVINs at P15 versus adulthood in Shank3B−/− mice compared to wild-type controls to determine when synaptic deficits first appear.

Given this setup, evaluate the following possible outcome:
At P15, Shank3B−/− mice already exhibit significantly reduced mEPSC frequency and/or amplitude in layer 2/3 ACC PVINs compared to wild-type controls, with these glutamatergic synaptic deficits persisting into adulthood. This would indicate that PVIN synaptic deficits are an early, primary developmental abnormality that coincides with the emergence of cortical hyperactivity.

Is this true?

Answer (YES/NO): NO